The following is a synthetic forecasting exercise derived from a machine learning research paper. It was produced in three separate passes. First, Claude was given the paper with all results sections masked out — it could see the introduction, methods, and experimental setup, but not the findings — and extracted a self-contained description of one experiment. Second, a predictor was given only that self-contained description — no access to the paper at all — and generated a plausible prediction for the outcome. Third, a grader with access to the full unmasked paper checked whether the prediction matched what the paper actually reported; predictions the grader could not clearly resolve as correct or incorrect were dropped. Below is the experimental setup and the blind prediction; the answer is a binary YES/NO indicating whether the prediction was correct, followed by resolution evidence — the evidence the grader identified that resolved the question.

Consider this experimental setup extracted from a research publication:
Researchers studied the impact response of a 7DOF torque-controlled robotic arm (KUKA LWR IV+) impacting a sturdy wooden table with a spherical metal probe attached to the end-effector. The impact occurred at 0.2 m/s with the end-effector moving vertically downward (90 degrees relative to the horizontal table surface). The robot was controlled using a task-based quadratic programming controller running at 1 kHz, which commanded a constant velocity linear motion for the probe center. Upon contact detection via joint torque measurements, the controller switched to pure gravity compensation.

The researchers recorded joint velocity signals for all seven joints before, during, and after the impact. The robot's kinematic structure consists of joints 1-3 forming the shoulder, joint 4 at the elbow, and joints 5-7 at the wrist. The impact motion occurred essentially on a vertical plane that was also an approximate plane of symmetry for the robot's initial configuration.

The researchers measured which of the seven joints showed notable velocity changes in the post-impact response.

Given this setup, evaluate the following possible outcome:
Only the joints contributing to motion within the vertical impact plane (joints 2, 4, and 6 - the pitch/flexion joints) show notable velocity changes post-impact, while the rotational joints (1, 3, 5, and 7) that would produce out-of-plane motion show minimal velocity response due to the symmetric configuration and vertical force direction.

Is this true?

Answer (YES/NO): YES